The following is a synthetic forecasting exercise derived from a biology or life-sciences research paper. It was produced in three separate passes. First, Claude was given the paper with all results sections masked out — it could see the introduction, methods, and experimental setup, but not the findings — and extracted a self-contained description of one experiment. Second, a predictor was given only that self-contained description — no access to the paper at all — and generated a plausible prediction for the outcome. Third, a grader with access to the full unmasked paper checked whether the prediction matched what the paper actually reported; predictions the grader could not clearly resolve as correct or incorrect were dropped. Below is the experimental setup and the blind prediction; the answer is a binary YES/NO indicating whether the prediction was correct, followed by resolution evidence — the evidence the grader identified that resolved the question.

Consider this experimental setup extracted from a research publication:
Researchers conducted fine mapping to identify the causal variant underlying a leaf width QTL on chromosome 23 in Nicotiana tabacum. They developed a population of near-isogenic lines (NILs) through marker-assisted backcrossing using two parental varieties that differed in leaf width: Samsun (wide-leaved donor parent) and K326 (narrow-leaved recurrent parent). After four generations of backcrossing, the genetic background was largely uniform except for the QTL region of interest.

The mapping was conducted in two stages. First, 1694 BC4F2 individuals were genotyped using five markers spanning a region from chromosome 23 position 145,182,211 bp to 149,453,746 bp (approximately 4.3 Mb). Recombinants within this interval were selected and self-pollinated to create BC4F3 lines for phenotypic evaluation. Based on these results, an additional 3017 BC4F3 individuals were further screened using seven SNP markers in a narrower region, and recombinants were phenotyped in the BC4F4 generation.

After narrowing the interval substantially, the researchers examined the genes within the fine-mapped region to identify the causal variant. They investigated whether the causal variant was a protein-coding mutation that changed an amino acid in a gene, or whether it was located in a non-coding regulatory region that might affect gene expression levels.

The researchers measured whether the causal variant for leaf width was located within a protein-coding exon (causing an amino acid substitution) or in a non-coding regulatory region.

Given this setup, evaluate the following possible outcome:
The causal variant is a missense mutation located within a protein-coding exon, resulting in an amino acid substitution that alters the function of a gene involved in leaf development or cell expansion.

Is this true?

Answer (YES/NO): YES